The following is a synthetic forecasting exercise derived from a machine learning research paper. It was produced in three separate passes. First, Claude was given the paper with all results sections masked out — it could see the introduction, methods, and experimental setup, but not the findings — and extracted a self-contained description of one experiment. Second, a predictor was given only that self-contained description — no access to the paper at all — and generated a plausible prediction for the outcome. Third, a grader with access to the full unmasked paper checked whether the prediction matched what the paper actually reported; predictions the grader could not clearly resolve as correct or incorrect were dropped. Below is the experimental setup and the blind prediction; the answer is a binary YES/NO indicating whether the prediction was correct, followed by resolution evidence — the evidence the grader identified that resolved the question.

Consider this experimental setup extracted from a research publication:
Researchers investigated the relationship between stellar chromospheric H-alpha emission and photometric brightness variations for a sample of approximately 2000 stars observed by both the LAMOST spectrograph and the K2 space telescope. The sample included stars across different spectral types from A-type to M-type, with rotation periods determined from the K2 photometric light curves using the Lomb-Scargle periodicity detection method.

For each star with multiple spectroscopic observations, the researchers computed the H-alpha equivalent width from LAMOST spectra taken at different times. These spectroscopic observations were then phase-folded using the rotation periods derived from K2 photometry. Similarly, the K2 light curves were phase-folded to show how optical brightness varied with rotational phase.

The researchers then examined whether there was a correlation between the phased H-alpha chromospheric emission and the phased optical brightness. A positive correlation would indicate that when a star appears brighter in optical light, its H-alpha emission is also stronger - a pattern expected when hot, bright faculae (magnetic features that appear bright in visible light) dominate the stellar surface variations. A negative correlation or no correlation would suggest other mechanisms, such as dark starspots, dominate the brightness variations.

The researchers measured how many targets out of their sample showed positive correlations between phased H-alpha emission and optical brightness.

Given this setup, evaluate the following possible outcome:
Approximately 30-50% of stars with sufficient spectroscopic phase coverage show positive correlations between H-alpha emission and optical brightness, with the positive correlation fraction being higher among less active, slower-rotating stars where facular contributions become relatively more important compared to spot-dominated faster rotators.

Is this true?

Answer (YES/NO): NO